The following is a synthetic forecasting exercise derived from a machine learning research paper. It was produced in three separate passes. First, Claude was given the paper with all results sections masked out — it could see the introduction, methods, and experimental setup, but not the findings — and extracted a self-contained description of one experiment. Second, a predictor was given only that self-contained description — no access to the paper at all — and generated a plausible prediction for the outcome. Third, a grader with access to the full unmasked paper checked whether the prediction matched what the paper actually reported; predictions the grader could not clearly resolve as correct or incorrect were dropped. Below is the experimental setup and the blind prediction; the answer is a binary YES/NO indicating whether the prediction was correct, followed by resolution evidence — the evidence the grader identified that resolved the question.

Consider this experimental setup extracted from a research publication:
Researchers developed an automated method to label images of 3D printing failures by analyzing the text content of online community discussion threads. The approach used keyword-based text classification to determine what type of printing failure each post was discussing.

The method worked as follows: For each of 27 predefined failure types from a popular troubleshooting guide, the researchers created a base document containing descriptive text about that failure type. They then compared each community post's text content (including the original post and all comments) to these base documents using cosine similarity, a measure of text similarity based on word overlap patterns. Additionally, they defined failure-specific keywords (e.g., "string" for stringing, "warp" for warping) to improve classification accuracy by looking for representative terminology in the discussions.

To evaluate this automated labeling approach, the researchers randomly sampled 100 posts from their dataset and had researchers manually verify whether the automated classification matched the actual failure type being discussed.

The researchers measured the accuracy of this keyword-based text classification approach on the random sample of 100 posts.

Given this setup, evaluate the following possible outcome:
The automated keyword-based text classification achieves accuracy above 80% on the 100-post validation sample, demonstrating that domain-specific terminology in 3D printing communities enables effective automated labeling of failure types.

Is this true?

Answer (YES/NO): NO